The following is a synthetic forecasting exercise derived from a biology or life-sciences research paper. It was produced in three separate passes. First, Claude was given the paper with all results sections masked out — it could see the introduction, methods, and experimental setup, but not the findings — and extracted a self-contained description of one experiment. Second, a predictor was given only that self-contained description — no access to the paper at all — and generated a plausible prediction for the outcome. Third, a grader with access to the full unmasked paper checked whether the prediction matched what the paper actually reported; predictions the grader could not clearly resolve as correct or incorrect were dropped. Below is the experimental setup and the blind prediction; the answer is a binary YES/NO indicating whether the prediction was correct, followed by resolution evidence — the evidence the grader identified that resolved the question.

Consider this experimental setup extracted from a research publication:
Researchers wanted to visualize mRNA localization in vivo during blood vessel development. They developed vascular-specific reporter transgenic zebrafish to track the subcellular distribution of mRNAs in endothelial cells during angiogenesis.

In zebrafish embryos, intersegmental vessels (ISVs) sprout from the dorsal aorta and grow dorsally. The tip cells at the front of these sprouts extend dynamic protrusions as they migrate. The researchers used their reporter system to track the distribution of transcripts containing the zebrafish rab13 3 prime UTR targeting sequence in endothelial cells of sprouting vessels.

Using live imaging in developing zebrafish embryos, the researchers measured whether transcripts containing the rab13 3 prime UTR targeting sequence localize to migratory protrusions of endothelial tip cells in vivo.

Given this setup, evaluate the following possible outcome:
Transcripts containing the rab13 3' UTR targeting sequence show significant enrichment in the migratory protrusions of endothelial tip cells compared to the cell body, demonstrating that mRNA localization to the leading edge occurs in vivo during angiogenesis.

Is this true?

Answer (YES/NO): YES